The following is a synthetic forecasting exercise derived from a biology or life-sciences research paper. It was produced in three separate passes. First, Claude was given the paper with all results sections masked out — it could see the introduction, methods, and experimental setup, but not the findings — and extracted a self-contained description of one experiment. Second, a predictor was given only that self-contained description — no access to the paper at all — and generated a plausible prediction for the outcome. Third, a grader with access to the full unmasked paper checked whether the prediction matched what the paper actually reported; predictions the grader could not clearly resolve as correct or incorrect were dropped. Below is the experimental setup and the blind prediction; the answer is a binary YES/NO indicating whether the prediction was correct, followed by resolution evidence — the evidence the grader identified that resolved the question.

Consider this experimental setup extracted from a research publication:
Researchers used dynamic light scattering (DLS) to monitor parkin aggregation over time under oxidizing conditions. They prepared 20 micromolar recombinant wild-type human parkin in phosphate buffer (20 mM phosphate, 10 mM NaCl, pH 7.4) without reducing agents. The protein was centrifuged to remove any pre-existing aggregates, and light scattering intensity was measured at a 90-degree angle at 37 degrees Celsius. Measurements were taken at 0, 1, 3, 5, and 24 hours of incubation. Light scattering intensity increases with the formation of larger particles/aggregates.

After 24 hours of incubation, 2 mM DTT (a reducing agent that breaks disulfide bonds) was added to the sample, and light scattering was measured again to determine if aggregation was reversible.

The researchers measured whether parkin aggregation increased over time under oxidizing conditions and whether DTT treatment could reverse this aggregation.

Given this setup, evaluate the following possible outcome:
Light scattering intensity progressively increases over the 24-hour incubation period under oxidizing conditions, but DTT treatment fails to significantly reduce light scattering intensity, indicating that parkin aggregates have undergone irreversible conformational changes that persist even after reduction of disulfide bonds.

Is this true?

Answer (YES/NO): NO